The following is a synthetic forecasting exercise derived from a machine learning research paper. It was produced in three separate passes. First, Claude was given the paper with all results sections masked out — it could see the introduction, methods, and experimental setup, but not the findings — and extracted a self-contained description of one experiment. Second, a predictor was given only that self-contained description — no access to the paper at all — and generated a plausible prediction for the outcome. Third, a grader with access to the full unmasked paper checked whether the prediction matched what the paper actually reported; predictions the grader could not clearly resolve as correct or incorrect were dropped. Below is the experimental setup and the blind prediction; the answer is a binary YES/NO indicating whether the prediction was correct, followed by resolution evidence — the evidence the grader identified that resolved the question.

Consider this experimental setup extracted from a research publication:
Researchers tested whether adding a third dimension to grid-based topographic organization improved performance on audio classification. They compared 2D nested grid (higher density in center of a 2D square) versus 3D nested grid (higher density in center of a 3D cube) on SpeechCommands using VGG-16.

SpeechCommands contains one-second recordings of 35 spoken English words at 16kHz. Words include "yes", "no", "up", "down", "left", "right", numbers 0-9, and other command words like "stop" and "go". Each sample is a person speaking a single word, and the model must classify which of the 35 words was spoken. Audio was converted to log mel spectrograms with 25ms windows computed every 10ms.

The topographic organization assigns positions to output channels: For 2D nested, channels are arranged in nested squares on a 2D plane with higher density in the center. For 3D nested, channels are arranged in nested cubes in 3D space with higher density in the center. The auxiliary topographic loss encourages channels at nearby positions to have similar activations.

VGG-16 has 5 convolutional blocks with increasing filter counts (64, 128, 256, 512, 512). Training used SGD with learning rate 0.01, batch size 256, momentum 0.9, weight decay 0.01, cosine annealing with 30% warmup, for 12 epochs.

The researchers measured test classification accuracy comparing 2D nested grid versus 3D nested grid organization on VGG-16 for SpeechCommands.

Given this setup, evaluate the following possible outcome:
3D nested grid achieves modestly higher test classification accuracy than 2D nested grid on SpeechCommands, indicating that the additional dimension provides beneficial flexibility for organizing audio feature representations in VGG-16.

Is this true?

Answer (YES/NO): NO